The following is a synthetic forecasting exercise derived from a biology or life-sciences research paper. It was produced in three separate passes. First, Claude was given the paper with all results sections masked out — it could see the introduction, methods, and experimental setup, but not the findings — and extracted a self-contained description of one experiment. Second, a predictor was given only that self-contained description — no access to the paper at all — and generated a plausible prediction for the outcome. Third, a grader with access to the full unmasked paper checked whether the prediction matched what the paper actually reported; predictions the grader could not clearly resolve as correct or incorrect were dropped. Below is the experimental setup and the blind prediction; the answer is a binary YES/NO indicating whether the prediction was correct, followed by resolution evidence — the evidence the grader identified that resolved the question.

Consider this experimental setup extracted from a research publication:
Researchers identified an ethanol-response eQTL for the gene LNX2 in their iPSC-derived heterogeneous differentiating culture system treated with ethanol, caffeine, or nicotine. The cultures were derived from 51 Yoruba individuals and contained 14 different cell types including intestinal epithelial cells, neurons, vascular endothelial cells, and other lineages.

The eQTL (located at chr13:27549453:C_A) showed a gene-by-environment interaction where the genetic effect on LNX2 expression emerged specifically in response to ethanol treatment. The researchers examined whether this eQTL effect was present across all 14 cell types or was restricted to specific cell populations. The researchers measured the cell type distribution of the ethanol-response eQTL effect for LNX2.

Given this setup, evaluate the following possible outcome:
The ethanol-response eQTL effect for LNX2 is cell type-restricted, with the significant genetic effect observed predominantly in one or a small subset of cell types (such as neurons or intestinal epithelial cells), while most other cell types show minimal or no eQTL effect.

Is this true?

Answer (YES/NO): YES